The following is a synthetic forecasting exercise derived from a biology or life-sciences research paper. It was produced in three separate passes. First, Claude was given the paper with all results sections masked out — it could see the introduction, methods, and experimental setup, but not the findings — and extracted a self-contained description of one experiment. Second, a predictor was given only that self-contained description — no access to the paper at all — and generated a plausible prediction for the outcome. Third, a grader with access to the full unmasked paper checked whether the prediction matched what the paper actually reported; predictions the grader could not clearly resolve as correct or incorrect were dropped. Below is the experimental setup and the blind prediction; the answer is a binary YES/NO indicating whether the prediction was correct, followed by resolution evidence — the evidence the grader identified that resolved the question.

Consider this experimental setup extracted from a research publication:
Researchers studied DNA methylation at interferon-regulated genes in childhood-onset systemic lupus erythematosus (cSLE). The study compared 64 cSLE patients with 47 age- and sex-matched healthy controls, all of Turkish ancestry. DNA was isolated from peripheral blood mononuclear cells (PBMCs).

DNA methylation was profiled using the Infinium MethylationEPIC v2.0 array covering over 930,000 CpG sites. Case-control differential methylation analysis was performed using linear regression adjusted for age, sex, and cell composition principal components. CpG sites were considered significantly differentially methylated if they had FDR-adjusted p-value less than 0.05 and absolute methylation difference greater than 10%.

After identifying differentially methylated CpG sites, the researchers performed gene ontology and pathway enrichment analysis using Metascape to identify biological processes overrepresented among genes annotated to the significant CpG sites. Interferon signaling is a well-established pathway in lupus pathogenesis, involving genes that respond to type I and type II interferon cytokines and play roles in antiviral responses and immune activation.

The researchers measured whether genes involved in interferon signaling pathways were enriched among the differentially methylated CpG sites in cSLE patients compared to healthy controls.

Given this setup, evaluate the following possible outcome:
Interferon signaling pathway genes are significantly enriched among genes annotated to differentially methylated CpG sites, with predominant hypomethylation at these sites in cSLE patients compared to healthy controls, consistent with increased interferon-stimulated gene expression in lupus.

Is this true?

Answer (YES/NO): YES